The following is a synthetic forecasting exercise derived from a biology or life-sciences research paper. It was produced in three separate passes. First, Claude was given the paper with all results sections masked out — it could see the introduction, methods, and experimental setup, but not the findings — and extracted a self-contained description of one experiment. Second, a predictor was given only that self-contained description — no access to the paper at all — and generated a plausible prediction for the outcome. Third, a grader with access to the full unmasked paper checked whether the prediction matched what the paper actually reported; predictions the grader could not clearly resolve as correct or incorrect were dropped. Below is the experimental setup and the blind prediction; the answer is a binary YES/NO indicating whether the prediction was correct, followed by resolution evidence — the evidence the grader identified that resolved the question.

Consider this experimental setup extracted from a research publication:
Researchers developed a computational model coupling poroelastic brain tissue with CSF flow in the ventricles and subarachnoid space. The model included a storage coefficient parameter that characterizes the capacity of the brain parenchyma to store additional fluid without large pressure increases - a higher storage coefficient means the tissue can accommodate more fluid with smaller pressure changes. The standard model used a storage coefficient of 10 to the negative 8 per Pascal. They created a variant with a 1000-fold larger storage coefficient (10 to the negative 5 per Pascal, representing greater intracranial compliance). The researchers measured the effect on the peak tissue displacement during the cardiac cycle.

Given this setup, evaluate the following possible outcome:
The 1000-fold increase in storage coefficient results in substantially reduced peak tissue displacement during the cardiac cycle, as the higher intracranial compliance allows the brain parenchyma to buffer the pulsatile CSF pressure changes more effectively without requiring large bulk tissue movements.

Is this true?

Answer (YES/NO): YES